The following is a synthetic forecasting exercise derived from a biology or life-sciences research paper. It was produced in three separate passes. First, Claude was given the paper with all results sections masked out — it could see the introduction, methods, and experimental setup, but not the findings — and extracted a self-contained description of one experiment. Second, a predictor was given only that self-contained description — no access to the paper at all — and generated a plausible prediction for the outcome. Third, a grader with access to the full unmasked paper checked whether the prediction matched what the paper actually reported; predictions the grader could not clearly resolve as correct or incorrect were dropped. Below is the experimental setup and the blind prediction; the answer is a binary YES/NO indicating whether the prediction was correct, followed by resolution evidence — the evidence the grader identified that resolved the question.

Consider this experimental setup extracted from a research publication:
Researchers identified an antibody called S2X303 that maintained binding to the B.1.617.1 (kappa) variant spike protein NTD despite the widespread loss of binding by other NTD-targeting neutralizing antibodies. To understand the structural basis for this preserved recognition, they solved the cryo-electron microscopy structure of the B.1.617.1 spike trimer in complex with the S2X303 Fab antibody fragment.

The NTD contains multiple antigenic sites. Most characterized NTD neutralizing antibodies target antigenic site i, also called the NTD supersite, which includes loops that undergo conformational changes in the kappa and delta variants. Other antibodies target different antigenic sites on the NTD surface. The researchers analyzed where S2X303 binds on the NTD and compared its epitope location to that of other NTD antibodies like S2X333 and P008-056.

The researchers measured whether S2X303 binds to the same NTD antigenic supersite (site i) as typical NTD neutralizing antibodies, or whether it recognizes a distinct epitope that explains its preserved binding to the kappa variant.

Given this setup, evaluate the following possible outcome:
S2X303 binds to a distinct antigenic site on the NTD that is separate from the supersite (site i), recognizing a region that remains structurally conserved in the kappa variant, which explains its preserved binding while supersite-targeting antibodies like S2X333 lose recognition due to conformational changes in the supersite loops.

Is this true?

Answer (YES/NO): NO